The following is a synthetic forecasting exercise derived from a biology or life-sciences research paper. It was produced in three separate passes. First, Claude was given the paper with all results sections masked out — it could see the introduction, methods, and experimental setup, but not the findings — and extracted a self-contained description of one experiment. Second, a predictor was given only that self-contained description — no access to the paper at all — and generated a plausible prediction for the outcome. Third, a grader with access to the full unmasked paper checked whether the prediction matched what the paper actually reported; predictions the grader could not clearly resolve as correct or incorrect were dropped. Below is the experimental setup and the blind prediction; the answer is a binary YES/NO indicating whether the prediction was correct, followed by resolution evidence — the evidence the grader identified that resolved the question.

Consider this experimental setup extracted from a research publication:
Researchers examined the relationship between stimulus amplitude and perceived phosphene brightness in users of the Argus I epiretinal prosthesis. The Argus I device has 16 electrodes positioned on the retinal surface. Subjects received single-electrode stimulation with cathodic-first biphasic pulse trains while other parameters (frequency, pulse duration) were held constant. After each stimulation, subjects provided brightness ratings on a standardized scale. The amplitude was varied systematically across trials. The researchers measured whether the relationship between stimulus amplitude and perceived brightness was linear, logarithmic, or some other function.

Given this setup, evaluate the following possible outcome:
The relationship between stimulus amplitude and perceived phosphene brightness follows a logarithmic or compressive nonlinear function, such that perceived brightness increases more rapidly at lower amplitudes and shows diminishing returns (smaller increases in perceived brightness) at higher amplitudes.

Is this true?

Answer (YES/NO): NO